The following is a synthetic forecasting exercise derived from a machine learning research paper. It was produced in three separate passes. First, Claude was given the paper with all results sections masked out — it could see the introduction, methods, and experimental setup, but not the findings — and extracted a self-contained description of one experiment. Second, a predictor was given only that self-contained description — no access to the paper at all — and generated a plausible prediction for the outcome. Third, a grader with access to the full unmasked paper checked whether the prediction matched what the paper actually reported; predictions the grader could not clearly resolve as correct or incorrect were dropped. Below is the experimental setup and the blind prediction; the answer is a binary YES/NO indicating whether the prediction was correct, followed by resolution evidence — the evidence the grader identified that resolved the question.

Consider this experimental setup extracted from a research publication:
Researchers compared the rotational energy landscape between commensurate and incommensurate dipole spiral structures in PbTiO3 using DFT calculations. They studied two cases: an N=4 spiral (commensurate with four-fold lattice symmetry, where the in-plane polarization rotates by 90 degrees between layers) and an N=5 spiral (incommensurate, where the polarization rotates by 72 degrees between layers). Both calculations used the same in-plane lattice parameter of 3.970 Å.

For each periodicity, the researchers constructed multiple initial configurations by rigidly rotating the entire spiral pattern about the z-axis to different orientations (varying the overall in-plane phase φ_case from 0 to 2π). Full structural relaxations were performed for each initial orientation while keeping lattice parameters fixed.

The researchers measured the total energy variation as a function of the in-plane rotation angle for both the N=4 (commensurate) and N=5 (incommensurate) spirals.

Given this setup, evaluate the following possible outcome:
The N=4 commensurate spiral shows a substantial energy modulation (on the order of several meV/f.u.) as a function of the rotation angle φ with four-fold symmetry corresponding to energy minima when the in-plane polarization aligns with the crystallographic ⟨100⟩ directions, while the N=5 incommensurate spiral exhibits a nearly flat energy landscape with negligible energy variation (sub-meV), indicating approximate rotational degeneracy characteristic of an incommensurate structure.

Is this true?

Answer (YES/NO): NO